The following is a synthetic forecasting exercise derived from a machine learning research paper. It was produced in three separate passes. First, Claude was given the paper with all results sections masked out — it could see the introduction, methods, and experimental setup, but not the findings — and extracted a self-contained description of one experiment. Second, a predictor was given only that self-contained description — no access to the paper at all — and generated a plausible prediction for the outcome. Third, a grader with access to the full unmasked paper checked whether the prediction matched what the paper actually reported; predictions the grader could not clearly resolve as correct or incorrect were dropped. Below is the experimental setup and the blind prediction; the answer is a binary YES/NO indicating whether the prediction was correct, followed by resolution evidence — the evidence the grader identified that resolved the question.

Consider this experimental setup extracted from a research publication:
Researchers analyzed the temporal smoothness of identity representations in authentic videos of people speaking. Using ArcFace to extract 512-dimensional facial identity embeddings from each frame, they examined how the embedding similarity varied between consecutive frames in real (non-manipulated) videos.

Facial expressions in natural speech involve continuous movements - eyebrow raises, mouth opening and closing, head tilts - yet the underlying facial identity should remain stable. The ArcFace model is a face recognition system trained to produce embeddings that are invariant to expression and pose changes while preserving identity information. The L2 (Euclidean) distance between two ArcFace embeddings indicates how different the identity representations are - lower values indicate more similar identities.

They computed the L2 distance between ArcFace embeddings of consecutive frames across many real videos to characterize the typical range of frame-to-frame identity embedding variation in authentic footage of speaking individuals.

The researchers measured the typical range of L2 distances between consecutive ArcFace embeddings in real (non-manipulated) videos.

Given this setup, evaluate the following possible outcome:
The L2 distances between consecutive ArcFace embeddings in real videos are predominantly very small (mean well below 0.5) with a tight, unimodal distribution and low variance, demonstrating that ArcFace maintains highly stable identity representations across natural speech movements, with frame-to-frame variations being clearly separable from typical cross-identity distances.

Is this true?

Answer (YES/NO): NO